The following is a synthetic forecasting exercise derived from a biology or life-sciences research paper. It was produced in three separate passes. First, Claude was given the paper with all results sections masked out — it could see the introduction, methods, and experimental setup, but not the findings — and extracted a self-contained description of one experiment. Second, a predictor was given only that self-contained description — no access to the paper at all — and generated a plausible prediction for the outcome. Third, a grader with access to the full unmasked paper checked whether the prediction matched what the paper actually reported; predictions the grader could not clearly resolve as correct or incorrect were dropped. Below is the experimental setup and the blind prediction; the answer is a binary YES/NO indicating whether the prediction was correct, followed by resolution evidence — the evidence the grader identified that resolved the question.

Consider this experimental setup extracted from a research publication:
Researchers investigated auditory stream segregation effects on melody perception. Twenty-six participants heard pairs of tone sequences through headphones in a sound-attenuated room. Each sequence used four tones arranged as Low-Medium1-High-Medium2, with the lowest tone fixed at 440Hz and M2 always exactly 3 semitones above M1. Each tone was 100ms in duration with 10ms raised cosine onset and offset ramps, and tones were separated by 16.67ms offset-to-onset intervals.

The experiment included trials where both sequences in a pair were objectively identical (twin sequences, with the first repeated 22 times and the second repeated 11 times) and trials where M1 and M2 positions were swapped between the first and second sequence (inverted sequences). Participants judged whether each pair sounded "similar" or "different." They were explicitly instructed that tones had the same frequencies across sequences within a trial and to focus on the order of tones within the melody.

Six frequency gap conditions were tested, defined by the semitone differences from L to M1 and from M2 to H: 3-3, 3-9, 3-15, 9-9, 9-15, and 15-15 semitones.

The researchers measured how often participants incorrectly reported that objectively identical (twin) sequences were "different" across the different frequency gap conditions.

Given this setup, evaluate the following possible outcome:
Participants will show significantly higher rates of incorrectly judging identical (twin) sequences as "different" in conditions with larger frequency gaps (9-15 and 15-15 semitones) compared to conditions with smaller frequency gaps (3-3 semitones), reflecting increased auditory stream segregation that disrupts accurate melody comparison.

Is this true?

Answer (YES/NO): NO